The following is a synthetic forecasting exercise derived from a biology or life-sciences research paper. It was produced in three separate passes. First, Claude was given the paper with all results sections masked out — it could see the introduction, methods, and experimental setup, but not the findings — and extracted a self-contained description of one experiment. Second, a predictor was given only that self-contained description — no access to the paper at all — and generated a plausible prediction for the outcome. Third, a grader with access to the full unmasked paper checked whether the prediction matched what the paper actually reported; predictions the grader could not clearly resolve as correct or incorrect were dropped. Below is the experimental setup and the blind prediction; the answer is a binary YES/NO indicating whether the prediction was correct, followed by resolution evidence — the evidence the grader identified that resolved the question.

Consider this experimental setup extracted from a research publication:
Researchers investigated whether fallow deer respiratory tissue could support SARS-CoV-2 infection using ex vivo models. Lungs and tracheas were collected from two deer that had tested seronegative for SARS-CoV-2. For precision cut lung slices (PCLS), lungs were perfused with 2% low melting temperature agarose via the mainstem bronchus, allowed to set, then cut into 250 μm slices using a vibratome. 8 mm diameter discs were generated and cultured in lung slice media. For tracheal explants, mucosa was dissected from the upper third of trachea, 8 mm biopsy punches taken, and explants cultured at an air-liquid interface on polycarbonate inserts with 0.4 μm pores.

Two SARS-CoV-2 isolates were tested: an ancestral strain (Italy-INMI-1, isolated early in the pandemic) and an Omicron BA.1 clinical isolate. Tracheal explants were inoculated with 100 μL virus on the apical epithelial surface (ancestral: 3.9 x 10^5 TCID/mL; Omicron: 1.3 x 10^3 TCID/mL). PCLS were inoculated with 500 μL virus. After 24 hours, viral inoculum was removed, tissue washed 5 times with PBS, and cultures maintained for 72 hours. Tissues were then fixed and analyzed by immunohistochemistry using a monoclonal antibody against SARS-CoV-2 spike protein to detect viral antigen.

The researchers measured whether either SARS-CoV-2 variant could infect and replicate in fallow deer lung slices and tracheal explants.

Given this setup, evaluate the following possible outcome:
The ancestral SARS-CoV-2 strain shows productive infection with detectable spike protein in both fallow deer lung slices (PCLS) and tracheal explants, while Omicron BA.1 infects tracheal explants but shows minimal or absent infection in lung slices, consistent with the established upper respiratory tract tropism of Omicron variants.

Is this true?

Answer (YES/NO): NO